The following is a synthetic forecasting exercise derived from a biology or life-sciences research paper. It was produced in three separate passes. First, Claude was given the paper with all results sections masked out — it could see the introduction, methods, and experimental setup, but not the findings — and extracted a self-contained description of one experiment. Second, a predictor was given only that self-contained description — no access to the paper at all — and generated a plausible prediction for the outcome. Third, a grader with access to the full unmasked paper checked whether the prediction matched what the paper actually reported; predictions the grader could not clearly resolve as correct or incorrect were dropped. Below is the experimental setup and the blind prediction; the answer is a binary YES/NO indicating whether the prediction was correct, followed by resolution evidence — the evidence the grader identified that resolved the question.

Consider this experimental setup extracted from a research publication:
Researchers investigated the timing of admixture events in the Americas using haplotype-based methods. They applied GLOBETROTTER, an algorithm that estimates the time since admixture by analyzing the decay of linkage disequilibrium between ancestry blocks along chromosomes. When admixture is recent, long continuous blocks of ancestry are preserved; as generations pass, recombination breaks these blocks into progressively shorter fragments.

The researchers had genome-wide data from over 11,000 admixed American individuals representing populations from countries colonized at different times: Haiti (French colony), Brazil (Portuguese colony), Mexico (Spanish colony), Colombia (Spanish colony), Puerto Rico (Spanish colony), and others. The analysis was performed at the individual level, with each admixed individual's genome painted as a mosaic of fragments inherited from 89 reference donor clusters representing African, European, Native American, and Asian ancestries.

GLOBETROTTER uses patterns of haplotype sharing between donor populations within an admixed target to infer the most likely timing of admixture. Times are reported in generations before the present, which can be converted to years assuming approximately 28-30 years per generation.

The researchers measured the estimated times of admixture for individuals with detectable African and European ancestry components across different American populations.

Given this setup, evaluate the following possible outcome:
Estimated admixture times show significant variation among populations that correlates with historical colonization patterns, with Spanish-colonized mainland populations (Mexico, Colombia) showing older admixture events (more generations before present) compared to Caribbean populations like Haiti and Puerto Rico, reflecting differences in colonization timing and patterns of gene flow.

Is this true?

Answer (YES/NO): NO